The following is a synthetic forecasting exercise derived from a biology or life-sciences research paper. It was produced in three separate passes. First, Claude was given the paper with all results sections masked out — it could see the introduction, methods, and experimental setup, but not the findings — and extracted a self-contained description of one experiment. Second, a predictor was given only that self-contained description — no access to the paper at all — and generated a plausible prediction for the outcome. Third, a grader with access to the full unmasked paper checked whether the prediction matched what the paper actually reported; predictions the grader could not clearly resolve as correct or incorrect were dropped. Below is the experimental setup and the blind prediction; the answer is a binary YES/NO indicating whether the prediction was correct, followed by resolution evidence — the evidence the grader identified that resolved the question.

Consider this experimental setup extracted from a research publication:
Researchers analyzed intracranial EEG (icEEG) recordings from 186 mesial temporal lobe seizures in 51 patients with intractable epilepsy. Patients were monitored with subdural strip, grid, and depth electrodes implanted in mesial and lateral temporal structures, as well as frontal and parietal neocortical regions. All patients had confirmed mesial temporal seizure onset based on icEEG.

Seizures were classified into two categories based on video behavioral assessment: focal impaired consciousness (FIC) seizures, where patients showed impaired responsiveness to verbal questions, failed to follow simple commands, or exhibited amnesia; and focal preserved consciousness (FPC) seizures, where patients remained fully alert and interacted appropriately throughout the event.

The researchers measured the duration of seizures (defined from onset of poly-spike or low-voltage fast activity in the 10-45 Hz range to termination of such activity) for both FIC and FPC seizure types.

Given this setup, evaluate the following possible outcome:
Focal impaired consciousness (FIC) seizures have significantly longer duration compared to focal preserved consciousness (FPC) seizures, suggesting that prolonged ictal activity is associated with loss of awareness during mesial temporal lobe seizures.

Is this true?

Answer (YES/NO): YES